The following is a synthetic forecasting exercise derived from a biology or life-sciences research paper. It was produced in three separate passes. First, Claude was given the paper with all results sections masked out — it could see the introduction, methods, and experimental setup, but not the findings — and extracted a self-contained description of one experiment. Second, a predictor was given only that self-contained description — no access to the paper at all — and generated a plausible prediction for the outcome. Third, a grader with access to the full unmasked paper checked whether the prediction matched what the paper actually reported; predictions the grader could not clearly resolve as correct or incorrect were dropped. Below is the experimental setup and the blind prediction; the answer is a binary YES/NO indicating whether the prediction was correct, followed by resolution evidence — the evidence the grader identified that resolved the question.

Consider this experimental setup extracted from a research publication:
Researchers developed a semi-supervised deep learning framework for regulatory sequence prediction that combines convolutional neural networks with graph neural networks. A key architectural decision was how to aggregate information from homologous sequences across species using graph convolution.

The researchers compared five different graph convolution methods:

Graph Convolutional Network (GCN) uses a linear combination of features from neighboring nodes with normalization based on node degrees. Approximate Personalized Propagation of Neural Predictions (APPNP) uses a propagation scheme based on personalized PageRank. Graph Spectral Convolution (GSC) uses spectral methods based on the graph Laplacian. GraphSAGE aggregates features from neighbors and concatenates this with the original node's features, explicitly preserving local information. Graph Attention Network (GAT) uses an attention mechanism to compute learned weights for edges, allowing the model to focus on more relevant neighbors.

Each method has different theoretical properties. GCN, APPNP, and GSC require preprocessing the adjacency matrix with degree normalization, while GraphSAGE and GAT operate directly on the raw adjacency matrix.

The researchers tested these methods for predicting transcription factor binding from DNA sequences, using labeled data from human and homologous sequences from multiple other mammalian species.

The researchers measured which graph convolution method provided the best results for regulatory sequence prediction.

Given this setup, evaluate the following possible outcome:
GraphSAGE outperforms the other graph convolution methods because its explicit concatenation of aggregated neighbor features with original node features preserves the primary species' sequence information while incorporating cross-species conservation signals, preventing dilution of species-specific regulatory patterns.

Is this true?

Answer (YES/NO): YES